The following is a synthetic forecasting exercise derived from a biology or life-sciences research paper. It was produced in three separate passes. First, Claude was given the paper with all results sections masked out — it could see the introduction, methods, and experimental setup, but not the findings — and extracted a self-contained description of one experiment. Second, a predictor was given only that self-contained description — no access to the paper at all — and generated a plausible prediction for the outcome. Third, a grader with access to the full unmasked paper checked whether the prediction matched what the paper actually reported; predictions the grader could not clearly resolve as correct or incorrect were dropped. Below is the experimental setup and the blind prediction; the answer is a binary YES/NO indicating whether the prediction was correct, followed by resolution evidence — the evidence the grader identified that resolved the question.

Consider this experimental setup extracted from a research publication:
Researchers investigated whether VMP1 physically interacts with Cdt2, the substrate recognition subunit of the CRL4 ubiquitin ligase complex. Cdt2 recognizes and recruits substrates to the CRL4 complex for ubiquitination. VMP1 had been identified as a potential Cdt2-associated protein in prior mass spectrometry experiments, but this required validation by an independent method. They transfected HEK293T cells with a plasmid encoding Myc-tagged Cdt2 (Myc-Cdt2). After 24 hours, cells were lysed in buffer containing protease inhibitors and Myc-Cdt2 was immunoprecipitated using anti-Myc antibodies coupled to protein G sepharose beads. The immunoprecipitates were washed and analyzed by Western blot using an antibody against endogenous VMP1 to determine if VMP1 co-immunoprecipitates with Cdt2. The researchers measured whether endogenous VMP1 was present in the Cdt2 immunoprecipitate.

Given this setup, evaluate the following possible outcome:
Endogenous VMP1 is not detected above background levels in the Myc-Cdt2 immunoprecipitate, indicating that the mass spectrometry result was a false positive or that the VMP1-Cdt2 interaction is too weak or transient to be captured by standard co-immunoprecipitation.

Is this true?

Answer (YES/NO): NO